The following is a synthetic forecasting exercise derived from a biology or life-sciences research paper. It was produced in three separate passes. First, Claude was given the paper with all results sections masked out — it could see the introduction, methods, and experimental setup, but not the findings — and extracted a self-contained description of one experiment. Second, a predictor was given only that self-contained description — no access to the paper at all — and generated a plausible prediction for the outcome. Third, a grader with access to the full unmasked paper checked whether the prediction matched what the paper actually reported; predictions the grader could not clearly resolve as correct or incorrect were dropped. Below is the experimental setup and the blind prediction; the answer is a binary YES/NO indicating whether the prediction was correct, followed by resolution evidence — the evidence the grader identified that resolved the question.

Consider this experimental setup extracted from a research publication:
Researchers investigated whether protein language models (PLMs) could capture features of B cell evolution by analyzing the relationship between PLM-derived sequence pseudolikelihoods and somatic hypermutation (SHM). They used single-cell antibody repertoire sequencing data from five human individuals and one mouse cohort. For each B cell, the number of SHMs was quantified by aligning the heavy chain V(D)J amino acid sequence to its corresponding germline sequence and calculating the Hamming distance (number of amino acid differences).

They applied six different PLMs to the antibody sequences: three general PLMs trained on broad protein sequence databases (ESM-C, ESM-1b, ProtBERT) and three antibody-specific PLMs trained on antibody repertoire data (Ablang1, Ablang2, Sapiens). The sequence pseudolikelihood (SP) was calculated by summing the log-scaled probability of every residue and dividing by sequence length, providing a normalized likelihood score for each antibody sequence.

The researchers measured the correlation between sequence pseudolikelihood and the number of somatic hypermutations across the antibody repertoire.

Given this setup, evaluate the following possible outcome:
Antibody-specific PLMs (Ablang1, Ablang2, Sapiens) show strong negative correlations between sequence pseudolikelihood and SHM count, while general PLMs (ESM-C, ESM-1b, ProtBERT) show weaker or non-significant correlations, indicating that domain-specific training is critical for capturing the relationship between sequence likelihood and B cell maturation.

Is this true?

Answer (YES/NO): YES